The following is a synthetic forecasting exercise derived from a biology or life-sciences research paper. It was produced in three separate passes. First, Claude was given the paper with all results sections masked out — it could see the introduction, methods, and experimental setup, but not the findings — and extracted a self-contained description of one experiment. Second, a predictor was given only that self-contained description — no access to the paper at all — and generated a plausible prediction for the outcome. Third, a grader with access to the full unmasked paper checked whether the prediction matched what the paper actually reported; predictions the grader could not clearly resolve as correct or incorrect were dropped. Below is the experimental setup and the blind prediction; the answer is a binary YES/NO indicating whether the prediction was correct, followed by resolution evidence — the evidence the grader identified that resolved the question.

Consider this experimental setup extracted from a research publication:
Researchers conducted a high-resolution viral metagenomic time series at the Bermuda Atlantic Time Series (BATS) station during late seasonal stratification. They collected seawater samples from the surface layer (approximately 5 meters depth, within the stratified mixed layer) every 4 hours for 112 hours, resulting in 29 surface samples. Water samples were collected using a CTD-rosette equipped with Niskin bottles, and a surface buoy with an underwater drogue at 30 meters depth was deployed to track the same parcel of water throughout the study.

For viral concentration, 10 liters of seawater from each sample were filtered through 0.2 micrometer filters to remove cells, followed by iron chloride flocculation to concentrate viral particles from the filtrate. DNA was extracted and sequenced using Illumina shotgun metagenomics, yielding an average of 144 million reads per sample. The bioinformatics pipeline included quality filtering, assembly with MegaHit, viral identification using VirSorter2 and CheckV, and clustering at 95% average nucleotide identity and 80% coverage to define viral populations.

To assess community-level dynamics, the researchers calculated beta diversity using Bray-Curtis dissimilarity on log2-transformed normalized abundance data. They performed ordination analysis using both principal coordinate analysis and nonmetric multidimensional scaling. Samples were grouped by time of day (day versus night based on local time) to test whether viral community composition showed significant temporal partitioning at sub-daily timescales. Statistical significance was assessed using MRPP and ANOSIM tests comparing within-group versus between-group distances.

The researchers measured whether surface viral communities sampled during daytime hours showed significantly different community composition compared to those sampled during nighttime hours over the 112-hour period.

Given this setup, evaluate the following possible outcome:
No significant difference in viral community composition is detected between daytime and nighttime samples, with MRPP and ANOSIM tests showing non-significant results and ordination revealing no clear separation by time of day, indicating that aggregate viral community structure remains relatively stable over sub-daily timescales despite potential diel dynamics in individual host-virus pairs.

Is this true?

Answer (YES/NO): YES